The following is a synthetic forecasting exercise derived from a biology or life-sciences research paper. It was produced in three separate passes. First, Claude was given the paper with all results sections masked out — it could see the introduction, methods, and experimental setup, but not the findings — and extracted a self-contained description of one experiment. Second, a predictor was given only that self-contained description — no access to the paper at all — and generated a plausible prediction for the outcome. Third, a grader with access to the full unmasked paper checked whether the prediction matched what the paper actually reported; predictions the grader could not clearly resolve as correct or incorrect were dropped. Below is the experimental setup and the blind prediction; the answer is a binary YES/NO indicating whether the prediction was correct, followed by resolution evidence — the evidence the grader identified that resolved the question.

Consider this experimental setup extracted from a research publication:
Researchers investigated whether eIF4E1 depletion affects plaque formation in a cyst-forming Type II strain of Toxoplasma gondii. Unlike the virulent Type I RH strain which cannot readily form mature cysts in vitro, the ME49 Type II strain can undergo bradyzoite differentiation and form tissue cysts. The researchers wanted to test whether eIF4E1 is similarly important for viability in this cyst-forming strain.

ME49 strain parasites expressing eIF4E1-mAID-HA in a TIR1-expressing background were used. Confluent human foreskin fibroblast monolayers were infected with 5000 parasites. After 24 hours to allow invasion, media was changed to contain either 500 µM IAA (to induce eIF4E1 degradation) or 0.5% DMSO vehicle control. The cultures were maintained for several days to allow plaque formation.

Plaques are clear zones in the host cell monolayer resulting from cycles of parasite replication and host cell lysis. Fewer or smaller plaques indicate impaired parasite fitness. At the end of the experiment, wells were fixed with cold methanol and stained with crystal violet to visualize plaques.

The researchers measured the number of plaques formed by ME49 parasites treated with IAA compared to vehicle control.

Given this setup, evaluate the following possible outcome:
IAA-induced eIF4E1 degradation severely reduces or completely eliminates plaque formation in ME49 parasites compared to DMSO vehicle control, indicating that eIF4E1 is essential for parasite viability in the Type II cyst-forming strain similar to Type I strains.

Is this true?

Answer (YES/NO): YES